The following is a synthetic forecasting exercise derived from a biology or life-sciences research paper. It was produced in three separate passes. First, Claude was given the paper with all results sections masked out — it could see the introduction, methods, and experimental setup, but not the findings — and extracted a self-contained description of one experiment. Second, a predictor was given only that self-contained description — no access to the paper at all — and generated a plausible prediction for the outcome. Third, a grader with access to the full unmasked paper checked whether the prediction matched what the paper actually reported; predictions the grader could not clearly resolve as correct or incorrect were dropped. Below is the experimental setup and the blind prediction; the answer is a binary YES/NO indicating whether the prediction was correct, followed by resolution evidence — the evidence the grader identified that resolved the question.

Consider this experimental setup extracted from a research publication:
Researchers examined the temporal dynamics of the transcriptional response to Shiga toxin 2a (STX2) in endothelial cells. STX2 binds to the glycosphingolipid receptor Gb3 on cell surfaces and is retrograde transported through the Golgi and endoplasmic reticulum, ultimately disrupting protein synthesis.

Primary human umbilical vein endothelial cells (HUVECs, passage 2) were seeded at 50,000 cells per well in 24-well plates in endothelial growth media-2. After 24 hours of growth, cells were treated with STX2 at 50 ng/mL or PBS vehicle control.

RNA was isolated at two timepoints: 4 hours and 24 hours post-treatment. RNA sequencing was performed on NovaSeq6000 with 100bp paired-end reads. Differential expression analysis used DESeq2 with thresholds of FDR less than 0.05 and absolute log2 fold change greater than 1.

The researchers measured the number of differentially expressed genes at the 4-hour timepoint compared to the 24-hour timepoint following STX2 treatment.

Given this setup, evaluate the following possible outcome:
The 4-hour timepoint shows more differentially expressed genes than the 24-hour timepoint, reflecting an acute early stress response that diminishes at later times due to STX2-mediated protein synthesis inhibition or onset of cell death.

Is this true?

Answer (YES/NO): NO